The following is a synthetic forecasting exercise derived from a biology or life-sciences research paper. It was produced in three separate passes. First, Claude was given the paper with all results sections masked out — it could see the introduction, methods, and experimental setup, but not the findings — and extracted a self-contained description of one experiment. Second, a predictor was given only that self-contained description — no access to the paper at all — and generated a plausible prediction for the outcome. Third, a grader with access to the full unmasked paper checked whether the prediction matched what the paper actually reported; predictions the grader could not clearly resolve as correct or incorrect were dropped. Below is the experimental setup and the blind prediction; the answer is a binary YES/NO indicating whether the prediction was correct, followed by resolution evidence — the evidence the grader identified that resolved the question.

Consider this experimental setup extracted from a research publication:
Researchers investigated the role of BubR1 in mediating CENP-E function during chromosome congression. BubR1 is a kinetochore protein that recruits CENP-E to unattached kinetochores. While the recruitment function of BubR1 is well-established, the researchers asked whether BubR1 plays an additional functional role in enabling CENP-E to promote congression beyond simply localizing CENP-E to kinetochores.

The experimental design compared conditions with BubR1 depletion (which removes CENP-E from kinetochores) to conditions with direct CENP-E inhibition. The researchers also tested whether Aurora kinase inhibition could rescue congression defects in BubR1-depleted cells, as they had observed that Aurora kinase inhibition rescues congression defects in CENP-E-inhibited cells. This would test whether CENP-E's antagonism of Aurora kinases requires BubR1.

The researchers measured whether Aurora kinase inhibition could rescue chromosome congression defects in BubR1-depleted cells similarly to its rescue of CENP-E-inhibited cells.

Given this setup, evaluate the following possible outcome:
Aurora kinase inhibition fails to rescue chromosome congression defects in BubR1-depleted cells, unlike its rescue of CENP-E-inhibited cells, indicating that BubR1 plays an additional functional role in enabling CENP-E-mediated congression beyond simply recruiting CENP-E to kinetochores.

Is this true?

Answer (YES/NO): YES